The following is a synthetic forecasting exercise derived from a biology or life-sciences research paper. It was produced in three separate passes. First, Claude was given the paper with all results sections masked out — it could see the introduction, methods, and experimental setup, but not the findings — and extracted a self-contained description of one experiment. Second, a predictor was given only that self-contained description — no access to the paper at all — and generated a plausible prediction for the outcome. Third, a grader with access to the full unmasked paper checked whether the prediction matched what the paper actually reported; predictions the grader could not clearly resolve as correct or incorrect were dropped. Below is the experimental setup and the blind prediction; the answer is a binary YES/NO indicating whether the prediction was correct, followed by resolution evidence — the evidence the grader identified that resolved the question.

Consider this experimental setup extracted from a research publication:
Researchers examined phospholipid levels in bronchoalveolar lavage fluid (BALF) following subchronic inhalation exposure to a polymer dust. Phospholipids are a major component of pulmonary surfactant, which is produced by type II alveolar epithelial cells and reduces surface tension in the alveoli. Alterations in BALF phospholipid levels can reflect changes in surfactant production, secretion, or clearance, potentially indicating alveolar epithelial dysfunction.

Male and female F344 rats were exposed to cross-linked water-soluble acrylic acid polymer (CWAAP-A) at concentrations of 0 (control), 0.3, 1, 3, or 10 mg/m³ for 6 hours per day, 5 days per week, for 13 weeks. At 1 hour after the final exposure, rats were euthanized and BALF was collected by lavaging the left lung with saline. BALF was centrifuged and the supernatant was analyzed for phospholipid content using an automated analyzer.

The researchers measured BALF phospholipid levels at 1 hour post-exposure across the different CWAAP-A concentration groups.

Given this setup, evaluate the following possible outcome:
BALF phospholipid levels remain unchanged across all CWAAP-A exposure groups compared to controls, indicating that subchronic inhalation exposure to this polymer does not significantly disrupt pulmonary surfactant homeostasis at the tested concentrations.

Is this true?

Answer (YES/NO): NO